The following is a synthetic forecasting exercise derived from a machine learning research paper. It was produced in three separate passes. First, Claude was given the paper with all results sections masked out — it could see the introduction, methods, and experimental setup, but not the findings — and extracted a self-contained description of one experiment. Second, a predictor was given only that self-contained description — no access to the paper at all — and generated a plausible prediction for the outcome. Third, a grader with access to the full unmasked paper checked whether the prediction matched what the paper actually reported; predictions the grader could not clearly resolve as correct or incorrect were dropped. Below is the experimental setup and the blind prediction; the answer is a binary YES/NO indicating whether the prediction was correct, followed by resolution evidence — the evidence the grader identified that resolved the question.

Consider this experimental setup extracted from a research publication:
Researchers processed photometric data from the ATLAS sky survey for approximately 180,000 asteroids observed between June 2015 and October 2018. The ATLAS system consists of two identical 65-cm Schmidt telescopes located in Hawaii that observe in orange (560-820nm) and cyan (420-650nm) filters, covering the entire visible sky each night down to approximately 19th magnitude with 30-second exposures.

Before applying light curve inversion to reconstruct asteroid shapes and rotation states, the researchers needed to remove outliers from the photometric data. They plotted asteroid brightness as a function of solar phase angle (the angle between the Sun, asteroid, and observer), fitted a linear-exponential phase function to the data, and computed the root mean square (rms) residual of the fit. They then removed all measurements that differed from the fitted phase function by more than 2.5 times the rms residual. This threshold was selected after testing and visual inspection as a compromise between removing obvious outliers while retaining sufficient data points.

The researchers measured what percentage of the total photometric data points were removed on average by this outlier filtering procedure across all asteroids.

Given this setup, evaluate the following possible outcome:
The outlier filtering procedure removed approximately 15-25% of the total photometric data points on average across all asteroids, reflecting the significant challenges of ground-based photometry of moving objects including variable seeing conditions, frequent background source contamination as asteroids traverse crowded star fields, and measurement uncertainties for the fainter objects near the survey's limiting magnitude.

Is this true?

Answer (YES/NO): YES